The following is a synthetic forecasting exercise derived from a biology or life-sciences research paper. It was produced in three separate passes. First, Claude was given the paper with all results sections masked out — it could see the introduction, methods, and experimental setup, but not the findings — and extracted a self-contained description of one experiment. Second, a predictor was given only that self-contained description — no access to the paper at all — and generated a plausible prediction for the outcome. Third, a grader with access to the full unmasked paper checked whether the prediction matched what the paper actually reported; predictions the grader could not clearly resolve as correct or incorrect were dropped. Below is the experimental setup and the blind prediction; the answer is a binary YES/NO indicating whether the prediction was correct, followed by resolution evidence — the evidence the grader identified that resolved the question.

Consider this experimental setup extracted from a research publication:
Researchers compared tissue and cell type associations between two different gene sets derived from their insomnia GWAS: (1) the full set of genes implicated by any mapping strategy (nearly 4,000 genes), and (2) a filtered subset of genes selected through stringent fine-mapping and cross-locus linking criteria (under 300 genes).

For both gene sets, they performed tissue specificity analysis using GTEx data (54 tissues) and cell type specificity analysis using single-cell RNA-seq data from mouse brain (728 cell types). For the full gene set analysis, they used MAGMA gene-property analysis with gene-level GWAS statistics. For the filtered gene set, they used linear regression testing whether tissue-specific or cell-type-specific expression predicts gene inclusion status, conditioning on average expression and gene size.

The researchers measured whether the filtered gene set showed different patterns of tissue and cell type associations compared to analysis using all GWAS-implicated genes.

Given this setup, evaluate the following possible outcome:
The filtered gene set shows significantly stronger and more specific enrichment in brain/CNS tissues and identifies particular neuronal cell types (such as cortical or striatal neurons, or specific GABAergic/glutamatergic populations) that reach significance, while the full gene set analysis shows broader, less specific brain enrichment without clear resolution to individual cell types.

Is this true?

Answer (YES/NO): NO